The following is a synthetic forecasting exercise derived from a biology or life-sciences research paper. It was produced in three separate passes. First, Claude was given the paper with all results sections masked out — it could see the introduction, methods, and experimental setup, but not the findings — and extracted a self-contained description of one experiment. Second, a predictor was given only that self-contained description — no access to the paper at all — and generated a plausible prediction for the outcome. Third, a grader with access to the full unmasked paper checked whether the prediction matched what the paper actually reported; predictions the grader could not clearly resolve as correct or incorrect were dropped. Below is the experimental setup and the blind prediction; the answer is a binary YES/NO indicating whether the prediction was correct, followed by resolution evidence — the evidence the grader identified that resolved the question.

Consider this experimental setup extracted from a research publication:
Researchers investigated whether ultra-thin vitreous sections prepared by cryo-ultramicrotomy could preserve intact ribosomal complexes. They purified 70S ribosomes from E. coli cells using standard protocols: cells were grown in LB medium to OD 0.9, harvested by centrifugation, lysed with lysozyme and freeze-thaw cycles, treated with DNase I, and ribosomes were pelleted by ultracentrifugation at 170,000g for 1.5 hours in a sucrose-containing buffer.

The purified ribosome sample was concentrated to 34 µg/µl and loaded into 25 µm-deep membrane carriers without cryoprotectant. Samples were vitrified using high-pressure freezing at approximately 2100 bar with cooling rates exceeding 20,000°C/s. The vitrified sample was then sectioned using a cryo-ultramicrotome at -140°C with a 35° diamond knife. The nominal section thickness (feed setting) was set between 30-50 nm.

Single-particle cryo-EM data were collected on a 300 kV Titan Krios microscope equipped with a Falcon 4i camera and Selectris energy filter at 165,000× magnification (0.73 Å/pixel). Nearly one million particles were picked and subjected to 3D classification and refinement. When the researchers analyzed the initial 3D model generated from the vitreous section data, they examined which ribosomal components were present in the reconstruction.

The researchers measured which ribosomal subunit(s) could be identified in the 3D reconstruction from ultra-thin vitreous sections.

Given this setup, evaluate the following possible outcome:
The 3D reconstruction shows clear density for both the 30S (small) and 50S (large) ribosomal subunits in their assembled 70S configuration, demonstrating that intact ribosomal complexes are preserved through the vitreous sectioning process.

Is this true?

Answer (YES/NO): NO